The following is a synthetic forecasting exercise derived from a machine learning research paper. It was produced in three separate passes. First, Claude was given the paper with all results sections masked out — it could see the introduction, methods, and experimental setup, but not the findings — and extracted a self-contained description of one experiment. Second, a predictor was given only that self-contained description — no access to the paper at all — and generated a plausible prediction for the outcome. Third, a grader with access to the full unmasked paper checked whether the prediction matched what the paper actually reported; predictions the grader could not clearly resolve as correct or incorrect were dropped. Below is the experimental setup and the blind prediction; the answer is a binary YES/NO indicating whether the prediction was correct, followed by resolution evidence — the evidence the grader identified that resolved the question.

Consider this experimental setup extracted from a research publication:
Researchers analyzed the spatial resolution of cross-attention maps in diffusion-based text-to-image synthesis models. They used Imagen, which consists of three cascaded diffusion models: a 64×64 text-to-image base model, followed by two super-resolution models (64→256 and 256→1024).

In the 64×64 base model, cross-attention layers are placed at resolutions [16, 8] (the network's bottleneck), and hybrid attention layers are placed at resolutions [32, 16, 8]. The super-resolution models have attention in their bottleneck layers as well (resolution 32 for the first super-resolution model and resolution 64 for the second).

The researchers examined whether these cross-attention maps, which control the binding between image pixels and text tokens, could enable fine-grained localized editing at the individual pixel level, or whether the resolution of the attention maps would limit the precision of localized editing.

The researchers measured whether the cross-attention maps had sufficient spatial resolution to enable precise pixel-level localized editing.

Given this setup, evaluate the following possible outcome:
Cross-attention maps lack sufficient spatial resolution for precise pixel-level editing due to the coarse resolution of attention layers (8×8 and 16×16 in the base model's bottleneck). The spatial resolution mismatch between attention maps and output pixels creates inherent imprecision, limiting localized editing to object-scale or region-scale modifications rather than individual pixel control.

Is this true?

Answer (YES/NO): YES